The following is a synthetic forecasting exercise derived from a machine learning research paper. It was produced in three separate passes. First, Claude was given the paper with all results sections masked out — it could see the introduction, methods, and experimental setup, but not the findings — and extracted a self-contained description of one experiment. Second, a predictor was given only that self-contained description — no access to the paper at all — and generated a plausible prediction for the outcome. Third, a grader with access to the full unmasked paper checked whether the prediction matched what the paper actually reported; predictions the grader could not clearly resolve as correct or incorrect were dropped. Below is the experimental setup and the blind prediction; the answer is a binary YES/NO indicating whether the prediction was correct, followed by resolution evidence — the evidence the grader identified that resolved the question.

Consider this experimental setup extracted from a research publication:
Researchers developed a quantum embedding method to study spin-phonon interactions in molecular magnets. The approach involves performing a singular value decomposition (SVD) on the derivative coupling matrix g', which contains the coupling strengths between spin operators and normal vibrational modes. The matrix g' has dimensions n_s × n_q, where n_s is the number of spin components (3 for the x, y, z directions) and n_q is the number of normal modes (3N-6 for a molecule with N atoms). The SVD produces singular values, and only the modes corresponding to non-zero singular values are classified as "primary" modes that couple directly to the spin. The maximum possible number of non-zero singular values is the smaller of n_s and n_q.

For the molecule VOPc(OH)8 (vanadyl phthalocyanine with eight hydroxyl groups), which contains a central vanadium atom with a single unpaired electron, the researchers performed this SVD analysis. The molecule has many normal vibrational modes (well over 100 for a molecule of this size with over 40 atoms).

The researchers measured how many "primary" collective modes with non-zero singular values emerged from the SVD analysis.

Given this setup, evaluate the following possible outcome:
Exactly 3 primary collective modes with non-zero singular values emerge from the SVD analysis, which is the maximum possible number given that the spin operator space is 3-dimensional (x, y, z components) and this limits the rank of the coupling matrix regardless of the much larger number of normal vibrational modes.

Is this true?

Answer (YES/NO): YES